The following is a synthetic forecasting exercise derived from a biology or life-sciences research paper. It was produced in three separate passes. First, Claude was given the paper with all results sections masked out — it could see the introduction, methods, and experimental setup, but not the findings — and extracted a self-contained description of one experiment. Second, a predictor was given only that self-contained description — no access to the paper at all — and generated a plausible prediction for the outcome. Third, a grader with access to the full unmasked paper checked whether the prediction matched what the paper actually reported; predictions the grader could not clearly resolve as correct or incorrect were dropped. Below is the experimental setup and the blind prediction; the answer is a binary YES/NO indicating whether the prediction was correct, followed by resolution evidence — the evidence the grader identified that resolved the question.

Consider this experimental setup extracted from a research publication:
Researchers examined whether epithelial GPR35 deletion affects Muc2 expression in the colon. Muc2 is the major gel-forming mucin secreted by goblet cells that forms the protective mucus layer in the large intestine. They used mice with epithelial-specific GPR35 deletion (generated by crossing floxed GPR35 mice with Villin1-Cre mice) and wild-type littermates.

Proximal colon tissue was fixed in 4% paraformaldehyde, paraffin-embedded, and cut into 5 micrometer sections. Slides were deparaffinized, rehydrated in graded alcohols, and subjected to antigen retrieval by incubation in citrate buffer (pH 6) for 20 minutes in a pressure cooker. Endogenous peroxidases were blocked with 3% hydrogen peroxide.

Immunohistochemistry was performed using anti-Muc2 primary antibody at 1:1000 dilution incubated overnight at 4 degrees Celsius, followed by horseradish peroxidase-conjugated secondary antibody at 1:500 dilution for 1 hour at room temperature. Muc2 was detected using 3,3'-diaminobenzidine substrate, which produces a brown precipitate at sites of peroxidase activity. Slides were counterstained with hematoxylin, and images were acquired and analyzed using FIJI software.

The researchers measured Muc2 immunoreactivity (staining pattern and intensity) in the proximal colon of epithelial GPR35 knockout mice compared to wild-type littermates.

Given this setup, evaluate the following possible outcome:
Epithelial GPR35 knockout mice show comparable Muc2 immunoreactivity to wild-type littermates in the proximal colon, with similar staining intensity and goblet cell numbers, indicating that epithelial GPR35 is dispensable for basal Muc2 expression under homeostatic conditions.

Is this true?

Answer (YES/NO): NO